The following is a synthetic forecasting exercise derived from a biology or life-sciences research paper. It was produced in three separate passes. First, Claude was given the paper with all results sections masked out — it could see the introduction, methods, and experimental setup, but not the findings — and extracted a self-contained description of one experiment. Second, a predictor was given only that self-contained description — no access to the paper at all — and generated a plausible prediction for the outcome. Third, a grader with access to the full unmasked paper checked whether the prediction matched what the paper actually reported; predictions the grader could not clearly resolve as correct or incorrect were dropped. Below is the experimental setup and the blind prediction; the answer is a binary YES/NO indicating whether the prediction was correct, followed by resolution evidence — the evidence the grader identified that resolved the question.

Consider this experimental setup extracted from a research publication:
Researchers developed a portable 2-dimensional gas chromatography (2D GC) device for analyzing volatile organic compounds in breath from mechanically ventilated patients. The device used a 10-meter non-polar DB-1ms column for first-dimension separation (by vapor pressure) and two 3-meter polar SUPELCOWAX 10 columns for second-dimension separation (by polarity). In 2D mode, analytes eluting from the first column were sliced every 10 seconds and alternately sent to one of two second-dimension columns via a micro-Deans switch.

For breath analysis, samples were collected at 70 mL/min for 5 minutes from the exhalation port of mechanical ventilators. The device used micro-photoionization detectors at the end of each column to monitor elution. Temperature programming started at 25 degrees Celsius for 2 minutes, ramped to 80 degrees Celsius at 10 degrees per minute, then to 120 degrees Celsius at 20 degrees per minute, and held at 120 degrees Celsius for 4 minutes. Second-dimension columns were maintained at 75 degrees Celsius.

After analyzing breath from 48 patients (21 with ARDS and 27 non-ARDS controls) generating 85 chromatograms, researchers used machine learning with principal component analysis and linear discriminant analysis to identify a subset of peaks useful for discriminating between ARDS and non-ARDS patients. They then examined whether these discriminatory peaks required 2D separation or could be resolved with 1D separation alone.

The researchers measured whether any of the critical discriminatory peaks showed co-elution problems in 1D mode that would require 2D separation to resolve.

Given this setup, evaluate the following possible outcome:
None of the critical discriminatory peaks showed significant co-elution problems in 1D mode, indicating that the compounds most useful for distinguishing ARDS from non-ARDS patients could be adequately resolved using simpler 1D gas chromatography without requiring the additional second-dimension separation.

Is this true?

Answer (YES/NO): NO